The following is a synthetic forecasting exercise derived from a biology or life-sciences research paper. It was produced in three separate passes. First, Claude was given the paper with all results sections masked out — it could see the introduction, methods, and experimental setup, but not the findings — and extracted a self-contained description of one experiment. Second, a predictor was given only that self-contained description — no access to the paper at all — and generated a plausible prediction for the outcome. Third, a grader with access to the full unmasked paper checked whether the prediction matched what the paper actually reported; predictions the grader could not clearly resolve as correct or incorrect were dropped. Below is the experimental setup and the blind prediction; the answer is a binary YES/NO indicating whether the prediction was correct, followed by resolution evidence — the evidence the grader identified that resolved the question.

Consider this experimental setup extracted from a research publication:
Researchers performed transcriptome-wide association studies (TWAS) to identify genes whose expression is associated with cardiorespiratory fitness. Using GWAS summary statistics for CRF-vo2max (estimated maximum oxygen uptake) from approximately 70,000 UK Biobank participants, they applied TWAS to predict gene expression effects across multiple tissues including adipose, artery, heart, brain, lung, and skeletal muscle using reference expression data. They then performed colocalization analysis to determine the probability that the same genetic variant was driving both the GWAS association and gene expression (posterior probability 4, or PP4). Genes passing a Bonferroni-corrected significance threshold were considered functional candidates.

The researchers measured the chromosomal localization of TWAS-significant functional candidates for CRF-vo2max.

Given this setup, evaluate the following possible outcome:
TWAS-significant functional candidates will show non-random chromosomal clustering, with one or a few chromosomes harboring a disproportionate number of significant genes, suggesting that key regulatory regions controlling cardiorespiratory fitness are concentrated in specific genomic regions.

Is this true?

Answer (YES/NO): YES